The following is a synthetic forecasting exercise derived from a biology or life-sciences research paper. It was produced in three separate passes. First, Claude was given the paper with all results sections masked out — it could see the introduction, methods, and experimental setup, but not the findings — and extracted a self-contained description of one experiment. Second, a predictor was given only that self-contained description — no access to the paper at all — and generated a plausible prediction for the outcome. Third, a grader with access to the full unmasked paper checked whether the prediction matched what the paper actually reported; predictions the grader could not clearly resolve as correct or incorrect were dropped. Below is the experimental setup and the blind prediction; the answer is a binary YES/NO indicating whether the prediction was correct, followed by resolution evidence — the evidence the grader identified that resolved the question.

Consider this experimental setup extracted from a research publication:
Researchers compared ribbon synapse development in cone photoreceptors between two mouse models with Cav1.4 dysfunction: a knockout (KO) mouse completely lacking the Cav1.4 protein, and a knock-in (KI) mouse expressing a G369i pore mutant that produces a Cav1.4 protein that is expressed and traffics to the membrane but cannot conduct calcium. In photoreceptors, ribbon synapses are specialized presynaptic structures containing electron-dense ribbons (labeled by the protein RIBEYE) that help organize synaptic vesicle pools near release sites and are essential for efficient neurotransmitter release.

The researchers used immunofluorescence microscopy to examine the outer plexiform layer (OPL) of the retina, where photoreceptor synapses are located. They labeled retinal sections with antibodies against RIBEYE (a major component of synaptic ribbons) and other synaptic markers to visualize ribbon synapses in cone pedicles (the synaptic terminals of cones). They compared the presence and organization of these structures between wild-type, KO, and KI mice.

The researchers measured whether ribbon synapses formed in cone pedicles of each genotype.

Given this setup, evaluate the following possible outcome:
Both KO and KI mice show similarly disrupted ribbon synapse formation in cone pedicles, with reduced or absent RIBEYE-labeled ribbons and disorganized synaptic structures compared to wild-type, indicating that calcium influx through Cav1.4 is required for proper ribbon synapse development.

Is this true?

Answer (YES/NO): NO